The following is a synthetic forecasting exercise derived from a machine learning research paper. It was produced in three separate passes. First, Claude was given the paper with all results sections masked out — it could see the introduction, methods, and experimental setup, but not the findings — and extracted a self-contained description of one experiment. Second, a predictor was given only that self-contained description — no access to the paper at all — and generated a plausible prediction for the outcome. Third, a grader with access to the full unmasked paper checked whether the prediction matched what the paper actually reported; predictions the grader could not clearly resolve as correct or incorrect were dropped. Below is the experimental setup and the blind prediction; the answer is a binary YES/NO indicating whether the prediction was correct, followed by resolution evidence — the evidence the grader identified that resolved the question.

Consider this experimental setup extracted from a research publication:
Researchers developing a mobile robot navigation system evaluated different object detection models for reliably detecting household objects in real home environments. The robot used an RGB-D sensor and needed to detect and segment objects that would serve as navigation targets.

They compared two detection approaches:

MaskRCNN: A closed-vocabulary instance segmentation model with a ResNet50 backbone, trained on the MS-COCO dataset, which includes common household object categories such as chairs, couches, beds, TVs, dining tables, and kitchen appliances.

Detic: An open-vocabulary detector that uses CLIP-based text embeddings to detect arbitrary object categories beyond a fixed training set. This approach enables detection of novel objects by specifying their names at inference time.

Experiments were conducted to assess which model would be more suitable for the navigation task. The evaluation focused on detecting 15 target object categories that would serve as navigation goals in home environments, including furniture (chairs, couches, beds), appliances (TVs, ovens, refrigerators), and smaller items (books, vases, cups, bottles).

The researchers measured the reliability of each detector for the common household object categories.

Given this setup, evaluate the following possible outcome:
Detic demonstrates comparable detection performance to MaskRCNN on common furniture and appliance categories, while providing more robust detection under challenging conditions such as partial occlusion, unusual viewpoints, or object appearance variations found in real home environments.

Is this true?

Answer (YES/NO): NO